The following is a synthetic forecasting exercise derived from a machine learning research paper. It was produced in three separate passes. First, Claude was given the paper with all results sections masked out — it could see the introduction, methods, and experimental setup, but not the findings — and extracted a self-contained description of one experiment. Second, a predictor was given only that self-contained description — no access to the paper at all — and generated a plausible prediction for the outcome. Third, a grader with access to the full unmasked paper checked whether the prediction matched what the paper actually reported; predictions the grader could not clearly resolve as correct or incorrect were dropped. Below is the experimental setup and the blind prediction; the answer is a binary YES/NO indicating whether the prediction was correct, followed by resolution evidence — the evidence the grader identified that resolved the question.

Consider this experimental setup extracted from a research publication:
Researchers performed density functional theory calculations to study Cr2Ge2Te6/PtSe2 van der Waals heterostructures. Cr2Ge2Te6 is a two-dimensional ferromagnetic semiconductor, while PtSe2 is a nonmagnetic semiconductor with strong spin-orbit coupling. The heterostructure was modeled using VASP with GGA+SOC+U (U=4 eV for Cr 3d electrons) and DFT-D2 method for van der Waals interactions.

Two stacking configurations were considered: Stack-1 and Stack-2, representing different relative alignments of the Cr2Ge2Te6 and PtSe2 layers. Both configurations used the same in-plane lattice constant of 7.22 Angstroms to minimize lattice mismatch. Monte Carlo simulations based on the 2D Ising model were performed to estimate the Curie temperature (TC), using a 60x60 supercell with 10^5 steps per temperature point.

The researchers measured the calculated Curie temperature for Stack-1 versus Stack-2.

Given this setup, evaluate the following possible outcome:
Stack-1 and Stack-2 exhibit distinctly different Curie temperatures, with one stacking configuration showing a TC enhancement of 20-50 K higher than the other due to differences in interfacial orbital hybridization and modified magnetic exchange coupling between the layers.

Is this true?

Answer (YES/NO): NO